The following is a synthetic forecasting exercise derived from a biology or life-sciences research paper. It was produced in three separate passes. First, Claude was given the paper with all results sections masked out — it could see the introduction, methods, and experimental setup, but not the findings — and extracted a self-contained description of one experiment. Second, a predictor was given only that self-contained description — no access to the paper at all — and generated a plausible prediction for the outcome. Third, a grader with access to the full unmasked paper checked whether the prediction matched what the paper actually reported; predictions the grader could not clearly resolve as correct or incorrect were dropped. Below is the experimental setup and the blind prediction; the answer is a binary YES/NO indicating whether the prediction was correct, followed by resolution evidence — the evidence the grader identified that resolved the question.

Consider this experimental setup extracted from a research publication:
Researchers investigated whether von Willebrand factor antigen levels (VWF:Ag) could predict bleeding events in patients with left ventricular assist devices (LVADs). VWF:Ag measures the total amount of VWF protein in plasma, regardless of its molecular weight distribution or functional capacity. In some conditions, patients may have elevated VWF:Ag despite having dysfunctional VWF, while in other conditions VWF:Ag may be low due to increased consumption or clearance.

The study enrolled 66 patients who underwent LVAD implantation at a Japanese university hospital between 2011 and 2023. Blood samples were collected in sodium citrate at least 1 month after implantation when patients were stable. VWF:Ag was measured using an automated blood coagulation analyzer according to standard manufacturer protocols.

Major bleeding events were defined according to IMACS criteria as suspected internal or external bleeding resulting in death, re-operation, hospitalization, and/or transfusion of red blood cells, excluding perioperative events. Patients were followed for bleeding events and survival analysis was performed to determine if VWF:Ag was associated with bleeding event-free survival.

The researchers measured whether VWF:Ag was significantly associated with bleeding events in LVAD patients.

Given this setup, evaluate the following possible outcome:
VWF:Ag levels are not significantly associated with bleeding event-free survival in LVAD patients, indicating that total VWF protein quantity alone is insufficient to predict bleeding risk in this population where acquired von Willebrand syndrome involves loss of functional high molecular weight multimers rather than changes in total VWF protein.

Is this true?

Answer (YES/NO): YES